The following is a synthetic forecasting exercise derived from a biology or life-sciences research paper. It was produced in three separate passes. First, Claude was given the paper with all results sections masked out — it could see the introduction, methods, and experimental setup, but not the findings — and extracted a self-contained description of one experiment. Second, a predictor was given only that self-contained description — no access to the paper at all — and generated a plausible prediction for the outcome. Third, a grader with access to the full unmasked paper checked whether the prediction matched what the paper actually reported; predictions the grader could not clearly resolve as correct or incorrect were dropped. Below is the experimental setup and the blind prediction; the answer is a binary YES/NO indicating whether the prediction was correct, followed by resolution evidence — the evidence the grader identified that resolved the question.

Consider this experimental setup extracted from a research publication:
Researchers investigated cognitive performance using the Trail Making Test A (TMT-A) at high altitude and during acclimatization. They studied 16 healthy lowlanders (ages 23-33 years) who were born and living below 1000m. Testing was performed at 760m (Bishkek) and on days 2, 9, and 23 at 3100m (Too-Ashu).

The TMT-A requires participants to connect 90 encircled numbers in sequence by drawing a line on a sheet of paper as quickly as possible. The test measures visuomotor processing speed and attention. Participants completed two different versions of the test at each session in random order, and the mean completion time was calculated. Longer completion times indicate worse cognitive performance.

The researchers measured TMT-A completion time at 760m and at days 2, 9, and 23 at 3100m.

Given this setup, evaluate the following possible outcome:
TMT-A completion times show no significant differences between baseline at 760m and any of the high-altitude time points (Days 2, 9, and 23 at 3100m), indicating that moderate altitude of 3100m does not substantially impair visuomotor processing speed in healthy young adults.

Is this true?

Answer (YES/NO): NO